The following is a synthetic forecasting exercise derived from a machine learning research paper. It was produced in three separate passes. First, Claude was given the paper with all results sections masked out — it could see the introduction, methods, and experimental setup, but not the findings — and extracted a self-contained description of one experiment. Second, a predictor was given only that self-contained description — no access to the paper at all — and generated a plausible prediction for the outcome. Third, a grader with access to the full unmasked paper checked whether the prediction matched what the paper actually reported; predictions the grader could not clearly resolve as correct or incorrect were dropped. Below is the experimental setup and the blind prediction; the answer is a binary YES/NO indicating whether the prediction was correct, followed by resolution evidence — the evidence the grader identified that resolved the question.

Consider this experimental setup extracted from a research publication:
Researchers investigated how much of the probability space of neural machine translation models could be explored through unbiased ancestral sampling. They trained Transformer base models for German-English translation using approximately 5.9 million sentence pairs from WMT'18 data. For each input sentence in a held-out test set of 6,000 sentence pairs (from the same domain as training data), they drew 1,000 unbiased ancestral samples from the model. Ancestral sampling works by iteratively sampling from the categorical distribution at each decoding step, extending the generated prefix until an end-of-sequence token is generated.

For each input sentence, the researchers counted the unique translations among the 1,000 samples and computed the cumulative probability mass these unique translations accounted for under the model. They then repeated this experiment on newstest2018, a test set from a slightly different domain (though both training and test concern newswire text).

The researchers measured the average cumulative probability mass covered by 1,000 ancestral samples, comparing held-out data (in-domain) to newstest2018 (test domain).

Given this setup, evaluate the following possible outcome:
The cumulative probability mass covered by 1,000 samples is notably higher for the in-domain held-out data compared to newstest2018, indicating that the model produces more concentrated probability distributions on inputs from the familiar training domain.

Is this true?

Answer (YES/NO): YES